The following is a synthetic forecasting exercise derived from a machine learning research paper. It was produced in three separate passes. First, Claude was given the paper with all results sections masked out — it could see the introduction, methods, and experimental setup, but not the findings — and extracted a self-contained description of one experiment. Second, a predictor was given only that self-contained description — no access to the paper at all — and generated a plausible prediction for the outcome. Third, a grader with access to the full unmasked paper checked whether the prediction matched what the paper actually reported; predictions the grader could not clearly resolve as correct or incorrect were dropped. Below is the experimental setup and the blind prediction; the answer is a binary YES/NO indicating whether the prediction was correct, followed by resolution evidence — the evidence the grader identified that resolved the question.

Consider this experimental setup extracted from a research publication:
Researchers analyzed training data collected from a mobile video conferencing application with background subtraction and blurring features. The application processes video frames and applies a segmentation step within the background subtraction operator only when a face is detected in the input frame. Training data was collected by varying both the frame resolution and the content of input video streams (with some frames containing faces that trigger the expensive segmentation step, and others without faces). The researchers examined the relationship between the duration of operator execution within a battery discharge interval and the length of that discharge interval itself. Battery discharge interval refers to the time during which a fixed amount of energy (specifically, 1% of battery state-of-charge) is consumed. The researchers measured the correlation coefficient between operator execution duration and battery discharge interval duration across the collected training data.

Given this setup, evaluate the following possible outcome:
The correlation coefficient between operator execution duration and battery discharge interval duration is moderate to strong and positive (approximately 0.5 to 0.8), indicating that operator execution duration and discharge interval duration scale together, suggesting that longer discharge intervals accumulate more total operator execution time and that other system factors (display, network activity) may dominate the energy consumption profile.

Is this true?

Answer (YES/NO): NO